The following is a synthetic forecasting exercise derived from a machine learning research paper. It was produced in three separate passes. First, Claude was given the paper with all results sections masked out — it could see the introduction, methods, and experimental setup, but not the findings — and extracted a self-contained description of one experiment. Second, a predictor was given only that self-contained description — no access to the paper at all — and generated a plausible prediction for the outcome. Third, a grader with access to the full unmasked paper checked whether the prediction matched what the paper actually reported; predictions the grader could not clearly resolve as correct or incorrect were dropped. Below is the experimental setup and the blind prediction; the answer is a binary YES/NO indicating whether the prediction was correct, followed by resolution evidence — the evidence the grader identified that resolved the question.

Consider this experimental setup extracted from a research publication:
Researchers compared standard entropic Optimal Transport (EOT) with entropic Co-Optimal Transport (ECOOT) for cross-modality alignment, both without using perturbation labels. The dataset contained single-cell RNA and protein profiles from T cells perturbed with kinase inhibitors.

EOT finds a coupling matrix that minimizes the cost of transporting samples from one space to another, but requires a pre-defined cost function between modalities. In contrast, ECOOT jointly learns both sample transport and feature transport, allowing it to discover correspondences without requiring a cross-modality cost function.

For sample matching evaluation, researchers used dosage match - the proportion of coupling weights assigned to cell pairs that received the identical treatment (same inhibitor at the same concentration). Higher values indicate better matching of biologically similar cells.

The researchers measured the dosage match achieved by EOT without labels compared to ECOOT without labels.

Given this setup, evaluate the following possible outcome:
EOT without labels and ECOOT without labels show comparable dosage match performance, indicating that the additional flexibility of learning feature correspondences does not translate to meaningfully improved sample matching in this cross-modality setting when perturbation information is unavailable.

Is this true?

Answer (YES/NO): YES